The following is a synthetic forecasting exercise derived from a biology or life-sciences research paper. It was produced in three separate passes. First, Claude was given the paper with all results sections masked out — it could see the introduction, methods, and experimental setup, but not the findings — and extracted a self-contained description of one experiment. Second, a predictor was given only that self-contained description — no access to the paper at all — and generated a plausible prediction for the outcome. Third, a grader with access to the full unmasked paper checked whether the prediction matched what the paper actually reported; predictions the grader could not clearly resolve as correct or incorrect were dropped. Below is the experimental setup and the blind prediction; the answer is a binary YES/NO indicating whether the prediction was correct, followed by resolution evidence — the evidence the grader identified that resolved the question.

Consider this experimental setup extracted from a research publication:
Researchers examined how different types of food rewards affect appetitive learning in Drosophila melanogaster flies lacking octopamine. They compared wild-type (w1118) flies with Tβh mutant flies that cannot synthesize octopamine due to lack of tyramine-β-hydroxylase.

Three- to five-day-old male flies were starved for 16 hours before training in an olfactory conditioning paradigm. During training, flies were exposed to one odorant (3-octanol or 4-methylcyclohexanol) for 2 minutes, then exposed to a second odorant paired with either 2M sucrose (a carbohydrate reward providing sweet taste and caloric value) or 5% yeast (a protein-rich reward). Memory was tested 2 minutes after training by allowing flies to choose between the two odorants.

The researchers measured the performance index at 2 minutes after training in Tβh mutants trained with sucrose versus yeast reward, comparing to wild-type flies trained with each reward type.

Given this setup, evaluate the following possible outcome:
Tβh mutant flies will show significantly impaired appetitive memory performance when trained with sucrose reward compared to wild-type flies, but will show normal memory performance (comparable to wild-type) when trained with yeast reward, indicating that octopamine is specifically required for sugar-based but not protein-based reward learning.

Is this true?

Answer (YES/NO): YES